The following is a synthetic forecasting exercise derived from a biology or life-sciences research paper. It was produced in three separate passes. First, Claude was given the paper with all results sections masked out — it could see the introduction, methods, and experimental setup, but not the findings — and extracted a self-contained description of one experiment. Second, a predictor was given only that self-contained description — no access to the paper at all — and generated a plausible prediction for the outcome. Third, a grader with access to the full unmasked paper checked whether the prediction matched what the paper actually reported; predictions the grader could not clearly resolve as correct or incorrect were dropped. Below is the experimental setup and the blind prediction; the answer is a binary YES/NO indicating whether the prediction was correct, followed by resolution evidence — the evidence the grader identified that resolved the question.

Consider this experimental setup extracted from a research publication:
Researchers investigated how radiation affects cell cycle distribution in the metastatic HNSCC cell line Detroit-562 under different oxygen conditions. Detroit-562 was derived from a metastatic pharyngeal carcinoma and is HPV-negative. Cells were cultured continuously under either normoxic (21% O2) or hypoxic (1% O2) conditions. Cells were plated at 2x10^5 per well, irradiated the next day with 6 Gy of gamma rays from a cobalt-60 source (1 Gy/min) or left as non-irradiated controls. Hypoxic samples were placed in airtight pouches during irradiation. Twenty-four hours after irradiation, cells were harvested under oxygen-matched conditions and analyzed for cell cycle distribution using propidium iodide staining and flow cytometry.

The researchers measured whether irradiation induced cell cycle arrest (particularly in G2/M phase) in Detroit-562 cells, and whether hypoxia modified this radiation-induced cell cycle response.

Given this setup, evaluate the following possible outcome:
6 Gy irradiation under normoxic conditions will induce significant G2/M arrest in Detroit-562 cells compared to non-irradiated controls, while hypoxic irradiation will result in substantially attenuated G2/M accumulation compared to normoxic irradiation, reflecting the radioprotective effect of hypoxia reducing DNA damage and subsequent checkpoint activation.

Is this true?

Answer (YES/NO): NO